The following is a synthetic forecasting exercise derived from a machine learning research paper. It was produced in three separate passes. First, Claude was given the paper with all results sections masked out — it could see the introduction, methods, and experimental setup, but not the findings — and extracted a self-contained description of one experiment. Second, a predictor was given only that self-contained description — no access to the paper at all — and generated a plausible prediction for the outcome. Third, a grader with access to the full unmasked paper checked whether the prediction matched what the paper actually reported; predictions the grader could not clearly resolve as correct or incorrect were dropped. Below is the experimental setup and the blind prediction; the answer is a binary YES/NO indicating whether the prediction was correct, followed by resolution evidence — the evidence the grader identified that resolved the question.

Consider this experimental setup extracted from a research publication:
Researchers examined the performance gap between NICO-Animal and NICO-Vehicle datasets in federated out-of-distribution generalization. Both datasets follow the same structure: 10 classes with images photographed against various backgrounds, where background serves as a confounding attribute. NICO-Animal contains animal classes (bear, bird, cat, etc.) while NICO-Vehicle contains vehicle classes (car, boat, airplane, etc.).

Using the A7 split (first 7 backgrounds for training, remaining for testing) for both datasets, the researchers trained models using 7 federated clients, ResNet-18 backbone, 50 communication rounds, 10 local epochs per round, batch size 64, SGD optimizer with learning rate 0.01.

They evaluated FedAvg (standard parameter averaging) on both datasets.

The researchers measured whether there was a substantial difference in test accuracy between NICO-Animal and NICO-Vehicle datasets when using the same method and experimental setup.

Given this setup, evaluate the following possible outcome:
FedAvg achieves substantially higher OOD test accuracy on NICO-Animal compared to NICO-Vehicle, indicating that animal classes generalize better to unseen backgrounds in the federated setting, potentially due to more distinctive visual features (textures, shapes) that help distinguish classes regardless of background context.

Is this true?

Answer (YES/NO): NO